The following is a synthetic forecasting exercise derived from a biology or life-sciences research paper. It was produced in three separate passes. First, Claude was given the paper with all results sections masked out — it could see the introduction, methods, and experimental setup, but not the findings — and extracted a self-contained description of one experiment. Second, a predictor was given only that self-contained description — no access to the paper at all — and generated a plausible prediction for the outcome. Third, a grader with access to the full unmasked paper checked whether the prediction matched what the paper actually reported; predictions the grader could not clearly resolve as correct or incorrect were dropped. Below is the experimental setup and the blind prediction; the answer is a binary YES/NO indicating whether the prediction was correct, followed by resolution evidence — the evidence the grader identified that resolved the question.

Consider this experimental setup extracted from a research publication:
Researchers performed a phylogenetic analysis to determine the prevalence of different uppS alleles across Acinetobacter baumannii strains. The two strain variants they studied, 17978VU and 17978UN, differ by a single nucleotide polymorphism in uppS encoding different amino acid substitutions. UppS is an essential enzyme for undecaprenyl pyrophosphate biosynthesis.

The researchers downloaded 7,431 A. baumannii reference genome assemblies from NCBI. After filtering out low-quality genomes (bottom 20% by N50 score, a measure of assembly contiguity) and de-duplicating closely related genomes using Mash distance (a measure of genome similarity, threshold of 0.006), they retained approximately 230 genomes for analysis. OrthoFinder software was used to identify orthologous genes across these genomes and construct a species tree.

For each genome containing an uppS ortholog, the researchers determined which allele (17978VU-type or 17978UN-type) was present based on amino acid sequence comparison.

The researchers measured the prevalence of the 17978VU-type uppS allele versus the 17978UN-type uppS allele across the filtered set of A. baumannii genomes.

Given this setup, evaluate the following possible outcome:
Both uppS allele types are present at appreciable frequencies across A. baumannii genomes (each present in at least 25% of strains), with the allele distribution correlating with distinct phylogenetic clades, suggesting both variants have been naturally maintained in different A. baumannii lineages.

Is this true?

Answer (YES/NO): NO